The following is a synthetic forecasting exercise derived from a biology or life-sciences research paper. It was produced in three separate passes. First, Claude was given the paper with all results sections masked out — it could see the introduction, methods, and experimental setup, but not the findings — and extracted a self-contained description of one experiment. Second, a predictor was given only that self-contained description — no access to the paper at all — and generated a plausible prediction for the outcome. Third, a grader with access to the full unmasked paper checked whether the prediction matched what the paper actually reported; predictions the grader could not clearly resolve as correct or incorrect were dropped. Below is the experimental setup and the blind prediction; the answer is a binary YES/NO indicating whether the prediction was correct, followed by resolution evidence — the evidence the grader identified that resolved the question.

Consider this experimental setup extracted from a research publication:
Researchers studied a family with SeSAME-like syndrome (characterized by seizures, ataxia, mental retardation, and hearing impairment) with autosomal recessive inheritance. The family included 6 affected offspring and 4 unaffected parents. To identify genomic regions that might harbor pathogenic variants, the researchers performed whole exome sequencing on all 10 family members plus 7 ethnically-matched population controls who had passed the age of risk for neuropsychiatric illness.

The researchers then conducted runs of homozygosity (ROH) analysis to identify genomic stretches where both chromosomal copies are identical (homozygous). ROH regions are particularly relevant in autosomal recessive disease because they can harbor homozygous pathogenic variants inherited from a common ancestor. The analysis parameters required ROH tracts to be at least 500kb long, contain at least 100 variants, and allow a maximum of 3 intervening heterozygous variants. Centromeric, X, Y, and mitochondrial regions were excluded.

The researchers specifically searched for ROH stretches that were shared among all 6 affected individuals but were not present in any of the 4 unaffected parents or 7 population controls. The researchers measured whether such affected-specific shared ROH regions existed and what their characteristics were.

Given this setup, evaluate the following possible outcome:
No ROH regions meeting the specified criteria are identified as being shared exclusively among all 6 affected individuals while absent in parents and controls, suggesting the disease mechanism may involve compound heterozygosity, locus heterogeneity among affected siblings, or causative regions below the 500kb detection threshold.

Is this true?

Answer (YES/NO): NO